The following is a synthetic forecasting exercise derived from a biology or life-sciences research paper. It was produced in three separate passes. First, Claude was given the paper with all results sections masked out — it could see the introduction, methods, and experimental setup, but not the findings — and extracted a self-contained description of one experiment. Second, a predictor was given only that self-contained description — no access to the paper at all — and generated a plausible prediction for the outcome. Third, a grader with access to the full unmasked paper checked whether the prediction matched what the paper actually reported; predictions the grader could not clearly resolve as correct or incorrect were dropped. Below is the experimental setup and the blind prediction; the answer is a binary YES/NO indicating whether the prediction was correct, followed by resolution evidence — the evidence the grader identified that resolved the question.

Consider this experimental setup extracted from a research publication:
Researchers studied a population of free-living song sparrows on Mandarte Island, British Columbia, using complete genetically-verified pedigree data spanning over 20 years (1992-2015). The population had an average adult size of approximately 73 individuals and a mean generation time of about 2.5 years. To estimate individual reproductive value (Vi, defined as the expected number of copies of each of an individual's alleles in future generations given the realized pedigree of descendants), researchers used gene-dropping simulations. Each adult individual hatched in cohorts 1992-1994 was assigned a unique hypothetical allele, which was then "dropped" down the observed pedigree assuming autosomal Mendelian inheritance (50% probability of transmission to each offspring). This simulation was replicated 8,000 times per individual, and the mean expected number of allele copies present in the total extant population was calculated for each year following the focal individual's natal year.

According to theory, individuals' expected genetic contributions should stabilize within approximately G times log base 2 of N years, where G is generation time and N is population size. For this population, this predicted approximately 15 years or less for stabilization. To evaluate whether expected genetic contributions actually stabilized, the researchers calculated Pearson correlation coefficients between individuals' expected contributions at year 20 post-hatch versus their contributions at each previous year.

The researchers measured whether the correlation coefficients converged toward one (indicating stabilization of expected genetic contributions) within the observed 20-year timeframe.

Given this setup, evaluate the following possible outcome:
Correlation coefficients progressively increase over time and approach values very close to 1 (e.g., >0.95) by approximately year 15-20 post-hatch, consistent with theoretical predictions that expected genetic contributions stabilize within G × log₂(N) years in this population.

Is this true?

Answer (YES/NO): YES